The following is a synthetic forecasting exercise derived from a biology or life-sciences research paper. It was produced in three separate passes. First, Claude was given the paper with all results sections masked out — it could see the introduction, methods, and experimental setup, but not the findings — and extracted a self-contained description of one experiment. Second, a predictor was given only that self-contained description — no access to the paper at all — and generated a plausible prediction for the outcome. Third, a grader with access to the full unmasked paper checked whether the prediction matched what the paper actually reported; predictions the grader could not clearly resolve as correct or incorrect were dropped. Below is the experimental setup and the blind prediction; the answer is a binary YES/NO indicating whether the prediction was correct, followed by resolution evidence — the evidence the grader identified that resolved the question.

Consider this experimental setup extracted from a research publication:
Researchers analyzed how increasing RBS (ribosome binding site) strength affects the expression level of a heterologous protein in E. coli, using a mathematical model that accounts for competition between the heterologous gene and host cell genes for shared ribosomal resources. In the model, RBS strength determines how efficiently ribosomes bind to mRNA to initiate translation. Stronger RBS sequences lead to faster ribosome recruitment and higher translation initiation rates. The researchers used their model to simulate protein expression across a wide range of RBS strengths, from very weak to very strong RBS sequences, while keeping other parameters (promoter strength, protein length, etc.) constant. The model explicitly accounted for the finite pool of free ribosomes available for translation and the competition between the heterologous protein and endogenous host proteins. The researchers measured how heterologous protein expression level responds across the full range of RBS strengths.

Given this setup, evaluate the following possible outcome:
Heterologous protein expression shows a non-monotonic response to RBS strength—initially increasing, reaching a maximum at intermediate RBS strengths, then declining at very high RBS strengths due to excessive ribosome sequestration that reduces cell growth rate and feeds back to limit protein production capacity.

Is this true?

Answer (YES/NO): NO